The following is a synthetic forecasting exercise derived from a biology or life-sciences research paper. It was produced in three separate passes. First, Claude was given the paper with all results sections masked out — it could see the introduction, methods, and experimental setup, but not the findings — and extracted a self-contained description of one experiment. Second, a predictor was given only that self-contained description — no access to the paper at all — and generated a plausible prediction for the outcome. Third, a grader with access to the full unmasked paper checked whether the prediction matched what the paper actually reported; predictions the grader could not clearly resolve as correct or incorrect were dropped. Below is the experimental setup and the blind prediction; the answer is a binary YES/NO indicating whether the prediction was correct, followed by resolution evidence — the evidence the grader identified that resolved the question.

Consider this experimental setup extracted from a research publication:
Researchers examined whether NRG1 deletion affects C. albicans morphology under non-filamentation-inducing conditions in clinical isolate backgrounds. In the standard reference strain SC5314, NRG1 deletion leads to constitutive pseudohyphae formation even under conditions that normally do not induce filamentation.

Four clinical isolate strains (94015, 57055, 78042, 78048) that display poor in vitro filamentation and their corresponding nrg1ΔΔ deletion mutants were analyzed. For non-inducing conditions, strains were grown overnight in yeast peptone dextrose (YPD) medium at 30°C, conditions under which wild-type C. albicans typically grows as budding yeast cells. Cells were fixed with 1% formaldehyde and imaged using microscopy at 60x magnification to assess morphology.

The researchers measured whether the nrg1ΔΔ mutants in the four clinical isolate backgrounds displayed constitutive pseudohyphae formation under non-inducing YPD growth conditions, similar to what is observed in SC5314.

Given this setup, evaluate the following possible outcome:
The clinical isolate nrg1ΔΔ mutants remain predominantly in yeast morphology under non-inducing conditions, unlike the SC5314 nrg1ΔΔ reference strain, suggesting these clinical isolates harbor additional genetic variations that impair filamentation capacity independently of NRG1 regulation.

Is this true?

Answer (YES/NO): YES